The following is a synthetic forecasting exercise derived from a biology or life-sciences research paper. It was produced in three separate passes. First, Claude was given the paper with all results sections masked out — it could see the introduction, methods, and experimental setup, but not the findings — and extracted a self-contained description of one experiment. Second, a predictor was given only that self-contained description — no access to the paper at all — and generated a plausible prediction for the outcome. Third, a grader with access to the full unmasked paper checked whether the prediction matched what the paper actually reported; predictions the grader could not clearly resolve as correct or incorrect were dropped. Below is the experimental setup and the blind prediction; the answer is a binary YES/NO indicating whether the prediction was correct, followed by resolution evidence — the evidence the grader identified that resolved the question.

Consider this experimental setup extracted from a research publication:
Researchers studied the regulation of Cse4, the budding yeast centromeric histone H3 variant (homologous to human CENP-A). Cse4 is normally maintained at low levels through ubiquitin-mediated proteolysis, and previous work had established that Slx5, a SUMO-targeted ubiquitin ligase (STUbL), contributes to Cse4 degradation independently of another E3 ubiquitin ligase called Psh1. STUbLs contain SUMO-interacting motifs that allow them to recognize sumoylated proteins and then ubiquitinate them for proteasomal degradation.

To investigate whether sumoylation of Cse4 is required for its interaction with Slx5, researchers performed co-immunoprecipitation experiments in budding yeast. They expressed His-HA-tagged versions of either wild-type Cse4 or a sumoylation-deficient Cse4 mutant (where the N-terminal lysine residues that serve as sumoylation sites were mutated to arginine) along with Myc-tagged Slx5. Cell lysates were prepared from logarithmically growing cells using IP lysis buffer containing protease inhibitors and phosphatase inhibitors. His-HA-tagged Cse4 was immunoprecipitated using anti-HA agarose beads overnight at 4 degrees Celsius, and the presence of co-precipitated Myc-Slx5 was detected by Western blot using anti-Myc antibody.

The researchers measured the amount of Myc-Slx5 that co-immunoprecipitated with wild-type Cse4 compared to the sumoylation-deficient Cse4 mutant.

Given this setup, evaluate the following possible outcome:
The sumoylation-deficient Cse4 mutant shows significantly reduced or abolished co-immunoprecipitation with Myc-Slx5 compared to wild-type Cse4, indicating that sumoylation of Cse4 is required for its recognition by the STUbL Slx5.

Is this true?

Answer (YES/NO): YES